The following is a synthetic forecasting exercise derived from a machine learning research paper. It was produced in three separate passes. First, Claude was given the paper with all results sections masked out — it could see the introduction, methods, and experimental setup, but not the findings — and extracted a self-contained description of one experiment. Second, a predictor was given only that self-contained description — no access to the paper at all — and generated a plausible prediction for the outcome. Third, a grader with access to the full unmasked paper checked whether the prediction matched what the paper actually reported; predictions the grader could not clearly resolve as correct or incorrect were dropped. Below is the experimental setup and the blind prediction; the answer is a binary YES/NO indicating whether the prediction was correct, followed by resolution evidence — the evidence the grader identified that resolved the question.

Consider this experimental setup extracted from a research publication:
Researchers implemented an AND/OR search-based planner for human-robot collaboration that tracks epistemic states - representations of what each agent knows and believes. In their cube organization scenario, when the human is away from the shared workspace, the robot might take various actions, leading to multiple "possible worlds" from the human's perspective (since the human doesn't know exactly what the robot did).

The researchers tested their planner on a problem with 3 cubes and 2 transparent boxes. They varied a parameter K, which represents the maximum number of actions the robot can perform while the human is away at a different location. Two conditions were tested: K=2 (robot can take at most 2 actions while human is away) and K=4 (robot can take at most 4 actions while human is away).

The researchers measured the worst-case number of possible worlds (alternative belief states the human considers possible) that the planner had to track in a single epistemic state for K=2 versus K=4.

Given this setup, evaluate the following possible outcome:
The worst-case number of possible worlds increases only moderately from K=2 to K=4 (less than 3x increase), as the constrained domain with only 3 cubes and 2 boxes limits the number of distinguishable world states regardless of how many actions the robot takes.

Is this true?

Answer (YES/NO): YES